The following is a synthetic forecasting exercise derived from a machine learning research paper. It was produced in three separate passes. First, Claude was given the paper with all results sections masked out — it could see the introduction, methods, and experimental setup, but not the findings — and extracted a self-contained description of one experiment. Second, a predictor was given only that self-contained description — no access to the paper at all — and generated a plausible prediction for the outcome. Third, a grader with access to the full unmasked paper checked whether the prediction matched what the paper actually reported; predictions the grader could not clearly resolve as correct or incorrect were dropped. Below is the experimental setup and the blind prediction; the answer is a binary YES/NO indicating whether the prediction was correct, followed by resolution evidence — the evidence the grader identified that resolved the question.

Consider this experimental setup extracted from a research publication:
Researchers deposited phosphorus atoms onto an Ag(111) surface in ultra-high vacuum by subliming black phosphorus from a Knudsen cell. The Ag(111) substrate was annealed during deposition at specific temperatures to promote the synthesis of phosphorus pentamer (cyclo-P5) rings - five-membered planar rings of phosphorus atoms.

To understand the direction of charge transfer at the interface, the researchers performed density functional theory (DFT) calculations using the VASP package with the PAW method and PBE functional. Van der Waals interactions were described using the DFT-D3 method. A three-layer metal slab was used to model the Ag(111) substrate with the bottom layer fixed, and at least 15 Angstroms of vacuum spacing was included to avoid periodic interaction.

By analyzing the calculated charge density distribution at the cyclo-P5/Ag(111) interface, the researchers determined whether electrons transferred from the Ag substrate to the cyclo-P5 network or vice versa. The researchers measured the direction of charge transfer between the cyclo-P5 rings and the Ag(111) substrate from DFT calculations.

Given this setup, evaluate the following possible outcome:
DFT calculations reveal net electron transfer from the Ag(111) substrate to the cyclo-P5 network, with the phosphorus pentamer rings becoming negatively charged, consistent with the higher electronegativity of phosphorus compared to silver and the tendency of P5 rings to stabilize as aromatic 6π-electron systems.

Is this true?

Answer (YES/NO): YES